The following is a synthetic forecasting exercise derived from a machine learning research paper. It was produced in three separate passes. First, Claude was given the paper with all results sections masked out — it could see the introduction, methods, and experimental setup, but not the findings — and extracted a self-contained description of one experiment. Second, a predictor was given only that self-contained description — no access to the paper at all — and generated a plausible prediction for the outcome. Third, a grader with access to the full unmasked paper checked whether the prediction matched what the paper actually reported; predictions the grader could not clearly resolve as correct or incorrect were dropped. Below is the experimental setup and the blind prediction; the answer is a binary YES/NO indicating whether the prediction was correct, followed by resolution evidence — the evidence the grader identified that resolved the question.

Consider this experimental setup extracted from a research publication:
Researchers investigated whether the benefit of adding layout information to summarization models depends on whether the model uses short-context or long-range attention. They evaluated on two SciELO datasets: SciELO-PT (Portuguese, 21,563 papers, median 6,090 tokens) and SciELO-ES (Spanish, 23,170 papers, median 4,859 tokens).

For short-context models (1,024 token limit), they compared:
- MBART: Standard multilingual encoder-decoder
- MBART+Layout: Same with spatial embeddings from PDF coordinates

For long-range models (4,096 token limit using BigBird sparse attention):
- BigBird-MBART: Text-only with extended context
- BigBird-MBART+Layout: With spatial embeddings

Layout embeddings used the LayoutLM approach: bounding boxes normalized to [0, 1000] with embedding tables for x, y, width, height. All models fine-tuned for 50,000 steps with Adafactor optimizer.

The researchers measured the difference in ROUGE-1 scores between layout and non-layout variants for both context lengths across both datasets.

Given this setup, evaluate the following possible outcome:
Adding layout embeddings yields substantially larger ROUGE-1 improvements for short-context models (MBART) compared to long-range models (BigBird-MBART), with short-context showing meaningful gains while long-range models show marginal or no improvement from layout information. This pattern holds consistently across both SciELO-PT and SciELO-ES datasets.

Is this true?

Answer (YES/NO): NO